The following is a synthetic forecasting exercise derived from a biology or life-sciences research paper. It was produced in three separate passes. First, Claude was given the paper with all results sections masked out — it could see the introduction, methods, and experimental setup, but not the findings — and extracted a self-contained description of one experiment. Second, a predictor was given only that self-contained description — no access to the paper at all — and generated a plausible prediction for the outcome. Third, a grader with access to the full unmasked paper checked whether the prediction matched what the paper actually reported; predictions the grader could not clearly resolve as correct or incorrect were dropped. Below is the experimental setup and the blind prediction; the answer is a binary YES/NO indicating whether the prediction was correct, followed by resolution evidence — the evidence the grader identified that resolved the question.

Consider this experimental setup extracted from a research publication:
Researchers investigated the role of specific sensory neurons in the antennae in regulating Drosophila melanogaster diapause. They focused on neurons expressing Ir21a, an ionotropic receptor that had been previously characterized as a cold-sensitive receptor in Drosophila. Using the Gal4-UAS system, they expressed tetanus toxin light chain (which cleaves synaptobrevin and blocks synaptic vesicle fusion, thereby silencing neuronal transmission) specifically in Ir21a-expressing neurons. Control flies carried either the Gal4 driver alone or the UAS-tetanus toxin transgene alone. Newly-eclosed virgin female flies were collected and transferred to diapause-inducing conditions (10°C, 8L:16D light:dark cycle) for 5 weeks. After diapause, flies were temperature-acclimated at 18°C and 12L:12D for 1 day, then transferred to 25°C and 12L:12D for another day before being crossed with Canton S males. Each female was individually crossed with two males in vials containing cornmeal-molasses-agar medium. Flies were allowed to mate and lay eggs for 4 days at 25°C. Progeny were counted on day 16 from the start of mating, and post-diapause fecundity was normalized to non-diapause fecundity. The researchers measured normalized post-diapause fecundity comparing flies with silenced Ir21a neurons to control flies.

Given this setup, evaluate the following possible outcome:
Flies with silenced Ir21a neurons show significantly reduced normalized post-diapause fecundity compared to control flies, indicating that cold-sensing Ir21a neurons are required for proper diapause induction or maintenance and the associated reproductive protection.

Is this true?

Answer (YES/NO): NO